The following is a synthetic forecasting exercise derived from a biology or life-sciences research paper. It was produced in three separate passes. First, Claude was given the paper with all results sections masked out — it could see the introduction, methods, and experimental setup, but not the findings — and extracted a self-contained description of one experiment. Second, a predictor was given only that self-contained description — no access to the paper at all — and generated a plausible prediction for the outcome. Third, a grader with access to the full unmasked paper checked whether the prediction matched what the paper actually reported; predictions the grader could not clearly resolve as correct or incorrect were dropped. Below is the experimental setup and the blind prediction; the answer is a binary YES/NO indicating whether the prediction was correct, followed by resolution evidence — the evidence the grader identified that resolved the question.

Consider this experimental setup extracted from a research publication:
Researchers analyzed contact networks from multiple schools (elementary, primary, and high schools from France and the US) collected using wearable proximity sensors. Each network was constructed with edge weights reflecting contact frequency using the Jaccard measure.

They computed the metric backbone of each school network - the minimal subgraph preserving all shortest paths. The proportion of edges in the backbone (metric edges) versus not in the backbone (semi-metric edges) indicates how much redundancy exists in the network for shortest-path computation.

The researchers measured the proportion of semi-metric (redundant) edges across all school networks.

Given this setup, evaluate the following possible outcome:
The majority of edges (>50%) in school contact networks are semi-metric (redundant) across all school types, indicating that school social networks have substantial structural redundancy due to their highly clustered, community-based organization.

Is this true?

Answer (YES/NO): YES